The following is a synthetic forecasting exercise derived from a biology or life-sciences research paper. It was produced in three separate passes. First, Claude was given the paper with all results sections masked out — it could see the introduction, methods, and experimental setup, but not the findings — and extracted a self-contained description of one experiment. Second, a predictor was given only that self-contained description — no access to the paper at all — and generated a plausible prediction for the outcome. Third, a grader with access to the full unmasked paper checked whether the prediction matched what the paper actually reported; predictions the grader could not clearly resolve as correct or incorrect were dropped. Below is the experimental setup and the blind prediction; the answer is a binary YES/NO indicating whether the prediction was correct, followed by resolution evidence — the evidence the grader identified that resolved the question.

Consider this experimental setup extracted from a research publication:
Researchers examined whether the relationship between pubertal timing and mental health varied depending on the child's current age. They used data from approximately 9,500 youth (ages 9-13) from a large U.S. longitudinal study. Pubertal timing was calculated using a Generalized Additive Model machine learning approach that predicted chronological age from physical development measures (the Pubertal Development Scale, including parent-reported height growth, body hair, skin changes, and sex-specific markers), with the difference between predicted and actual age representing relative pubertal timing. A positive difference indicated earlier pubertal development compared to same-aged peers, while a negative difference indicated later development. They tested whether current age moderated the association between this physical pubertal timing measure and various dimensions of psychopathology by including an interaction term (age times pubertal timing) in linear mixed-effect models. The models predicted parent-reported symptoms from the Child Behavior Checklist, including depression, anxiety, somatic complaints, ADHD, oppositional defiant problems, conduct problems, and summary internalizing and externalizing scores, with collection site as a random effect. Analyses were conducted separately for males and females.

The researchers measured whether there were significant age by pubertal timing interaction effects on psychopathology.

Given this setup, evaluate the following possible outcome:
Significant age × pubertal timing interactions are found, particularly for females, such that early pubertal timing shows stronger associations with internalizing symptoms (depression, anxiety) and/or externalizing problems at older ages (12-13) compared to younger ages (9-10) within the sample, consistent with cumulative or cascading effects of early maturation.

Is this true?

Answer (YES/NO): NO